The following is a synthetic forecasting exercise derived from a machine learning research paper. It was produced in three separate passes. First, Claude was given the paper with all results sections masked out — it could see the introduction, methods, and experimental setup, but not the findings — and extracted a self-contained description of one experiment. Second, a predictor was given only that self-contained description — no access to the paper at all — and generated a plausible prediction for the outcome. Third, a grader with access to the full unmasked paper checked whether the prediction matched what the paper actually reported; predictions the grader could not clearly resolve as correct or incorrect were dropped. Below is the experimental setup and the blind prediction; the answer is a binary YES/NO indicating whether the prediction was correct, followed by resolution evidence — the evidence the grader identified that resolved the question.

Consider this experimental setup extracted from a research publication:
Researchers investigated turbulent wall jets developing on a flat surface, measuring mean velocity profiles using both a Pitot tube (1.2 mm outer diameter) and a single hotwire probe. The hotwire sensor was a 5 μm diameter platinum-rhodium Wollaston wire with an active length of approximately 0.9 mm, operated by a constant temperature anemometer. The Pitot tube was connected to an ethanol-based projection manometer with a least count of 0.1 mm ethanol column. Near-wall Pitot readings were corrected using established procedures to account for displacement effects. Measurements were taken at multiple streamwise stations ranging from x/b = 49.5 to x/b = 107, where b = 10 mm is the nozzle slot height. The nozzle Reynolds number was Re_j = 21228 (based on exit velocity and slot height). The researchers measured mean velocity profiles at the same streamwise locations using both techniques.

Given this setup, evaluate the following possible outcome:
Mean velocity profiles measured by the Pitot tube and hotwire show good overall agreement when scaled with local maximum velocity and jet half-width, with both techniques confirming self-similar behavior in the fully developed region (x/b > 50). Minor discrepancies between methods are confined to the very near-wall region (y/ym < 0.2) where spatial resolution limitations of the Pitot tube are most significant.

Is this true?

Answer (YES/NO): NO